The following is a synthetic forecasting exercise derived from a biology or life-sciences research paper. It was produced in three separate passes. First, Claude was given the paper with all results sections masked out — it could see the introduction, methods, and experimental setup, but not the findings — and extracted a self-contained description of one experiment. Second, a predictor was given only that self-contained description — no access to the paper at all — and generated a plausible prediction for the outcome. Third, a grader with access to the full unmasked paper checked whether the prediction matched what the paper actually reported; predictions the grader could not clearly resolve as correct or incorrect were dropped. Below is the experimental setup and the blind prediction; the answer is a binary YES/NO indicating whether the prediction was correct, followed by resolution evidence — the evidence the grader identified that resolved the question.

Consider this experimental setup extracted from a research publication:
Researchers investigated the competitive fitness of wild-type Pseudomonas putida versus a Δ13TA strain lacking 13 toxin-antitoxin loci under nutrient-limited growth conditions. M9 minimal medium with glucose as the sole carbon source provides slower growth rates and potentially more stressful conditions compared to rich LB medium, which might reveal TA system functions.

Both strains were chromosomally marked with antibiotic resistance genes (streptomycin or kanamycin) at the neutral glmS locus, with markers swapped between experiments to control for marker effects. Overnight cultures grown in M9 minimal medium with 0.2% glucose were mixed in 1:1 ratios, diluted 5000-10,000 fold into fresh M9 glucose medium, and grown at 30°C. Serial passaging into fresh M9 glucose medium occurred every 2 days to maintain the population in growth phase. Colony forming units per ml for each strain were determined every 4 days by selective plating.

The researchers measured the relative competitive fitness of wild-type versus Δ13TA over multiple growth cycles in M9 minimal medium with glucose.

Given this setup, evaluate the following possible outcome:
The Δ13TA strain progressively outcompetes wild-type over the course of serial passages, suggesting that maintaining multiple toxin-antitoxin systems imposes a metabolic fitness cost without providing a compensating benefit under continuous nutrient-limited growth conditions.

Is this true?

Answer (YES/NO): NO